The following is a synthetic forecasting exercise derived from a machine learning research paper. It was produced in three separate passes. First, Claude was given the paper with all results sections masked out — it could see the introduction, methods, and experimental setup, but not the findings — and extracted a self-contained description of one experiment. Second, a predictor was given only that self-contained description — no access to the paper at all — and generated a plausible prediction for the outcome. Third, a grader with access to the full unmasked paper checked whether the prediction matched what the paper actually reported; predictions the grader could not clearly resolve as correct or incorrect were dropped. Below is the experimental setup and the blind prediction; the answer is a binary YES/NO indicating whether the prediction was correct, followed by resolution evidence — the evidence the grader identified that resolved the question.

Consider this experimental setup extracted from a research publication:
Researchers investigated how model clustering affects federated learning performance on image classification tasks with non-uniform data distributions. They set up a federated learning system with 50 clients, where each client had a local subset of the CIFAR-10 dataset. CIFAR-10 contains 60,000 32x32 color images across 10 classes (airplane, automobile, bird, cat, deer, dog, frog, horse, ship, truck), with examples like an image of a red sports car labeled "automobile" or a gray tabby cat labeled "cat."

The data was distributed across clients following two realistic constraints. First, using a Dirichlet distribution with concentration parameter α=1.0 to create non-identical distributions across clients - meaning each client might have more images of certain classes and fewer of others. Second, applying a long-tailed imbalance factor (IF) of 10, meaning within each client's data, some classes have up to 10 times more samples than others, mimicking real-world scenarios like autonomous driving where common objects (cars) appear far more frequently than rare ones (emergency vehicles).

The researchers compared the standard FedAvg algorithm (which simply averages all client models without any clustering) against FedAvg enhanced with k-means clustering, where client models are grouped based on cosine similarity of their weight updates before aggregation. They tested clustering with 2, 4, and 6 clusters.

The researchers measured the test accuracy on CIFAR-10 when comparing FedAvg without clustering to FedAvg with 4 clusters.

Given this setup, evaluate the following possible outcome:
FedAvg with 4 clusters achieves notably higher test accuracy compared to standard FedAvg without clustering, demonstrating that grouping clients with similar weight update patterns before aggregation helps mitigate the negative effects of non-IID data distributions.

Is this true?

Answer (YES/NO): YES